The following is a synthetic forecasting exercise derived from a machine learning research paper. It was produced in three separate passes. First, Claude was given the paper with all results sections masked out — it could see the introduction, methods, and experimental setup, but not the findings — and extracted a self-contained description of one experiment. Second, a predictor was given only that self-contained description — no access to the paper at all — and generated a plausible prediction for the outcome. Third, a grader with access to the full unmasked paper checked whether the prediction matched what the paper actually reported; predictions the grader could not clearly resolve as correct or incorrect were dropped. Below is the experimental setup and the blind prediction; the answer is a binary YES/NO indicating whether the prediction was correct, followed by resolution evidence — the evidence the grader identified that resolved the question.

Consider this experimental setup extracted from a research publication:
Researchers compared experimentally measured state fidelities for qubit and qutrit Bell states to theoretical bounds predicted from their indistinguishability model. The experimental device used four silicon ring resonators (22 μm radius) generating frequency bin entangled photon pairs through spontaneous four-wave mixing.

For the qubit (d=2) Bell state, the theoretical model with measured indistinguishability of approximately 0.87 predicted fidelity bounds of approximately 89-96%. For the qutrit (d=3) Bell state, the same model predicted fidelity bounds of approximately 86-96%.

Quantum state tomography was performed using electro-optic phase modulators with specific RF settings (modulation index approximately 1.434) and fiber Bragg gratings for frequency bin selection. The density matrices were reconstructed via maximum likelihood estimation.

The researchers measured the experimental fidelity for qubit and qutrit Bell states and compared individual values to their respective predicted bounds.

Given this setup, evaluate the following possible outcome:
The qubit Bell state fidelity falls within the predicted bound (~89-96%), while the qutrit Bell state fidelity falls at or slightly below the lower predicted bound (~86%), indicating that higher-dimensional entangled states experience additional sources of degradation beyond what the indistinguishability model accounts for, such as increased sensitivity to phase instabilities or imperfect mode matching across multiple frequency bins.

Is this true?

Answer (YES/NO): NO